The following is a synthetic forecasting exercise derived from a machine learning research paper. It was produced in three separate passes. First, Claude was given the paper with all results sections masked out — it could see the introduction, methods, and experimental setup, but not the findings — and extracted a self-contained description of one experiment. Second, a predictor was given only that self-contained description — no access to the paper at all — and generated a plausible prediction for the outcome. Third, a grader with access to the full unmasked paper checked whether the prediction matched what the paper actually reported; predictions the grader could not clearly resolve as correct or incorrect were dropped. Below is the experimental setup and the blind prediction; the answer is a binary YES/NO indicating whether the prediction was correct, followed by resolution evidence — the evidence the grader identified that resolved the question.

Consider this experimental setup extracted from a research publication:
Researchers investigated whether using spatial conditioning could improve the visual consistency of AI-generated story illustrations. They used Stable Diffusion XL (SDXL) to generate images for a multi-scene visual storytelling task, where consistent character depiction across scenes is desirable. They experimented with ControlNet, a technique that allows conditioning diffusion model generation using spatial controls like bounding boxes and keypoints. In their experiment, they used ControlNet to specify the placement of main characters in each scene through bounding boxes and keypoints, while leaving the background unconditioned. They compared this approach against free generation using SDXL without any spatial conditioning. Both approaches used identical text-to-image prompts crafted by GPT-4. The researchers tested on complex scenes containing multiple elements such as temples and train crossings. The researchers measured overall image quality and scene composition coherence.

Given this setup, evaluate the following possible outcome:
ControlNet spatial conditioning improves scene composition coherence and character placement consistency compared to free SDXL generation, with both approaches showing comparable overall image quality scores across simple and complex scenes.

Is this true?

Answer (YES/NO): NO